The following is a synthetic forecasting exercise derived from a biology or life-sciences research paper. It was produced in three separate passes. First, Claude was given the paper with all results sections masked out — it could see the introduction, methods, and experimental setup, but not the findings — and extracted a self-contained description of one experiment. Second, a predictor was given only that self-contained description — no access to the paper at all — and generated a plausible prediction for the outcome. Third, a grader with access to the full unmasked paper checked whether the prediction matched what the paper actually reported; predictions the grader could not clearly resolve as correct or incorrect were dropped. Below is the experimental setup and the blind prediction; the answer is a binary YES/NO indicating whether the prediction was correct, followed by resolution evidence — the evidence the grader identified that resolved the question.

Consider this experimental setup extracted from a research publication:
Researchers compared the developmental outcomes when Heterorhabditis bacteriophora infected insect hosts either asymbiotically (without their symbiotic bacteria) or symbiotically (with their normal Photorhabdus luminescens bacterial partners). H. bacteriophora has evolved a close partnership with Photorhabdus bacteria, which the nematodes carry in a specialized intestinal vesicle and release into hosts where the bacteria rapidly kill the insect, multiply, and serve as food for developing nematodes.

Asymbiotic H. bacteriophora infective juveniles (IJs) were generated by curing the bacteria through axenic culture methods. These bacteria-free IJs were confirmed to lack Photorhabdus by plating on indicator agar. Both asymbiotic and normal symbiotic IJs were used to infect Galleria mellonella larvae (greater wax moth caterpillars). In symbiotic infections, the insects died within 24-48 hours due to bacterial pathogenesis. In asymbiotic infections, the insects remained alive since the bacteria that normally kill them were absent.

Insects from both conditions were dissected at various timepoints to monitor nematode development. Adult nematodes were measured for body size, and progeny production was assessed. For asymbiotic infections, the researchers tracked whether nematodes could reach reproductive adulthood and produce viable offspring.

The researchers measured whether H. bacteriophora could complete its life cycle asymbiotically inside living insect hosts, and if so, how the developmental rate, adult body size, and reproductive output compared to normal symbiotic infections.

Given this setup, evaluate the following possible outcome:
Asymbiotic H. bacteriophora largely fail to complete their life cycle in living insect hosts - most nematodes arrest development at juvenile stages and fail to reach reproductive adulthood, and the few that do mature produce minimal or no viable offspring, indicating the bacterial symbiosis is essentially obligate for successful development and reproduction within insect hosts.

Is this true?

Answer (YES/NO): NO